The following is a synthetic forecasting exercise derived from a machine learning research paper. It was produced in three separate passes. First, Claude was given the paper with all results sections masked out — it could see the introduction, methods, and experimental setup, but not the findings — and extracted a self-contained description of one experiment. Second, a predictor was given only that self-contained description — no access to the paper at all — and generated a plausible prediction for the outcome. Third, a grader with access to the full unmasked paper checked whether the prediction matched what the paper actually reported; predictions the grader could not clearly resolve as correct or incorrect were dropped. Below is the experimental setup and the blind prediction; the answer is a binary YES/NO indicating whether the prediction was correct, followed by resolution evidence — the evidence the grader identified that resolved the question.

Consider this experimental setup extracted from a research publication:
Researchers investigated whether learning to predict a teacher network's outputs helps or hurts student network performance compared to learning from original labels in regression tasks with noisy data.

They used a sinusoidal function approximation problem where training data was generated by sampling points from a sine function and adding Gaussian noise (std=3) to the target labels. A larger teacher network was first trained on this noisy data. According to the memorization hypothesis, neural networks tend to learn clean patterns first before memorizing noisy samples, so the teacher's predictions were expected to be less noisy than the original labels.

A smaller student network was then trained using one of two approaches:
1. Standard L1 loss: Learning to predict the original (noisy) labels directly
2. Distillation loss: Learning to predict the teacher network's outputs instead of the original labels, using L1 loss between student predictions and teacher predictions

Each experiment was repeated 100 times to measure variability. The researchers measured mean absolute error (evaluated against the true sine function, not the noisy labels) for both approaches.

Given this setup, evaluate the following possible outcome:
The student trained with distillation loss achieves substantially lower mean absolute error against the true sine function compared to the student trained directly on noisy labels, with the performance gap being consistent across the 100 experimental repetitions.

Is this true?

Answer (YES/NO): NO